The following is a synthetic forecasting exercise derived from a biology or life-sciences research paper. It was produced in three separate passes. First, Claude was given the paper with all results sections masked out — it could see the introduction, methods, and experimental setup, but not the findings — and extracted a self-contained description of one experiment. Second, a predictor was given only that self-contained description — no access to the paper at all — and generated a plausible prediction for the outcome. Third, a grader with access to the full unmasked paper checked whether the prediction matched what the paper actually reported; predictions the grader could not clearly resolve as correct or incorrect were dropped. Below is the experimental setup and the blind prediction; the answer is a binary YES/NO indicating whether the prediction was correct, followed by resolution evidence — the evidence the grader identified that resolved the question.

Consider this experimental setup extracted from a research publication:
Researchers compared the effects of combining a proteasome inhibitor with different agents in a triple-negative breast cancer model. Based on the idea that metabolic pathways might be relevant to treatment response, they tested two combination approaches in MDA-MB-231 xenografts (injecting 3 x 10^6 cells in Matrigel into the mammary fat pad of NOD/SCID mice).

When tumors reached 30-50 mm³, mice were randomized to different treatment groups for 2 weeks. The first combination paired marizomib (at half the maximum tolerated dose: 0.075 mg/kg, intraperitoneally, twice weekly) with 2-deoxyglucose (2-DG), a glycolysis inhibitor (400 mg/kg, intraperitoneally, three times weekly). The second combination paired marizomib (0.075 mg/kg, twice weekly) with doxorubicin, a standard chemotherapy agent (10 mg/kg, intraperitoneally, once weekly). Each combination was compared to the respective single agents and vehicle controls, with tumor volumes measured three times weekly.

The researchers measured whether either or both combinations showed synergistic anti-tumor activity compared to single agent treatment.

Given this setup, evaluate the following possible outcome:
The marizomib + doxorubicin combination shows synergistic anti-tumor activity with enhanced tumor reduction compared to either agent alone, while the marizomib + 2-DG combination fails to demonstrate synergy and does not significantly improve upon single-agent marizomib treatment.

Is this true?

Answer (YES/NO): NO